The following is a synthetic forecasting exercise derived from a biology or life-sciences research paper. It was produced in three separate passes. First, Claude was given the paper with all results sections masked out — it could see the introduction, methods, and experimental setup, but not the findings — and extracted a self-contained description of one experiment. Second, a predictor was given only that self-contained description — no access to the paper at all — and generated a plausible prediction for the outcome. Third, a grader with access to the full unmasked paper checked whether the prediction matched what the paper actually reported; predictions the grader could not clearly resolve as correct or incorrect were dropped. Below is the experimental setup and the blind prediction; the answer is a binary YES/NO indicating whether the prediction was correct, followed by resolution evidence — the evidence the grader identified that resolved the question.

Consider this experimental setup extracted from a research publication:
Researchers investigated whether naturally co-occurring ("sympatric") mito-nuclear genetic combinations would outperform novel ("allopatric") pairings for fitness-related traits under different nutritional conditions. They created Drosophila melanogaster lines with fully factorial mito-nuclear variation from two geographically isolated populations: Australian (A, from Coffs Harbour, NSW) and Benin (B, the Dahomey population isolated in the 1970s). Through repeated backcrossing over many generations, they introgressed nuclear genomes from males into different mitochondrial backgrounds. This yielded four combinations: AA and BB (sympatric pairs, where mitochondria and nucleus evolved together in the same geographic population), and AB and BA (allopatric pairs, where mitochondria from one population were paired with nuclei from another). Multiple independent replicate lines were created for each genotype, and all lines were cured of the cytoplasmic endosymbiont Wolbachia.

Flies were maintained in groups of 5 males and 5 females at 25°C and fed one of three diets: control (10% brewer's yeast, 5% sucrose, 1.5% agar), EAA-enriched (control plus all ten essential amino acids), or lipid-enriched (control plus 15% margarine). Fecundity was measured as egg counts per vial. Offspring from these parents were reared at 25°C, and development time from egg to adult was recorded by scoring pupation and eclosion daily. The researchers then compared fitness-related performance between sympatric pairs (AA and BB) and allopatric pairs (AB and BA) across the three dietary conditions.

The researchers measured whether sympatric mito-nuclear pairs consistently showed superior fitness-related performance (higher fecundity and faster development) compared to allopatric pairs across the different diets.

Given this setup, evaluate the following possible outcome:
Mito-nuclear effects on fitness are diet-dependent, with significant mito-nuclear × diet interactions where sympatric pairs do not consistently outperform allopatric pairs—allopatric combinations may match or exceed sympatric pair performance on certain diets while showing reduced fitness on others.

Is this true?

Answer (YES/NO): YES